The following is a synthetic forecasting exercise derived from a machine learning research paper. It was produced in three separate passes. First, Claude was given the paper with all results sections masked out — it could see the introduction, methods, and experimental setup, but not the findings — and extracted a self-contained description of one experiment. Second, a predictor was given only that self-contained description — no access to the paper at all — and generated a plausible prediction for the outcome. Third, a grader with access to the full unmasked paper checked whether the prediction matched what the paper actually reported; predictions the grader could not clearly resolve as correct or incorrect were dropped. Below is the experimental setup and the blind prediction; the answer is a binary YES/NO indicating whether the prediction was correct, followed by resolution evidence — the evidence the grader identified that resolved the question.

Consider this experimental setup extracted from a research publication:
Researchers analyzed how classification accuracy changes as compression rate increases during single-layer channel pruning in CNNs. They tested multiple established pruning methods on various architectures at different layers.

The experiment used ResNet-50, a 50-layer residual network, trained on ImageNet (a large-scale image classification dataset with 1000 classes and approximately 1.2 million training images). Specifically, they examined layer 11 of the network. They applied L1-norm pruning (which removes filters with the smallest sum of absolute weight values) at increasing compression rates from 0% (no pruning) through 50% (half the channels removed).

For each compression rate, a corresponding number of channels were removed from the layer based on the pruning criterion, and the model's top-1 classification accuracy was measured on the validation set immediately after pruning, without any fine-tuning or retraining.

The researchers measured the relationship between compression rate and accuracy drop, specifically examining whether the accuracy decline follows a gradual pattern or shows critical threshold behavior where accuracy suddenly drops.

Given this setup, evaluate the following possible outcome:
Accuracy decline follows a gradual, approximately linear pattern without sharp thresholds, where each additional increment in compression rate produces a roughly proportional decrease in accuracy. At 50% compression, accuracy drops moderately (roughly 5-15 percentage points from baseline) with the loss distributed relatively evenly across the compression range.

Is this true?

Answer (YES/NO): NO